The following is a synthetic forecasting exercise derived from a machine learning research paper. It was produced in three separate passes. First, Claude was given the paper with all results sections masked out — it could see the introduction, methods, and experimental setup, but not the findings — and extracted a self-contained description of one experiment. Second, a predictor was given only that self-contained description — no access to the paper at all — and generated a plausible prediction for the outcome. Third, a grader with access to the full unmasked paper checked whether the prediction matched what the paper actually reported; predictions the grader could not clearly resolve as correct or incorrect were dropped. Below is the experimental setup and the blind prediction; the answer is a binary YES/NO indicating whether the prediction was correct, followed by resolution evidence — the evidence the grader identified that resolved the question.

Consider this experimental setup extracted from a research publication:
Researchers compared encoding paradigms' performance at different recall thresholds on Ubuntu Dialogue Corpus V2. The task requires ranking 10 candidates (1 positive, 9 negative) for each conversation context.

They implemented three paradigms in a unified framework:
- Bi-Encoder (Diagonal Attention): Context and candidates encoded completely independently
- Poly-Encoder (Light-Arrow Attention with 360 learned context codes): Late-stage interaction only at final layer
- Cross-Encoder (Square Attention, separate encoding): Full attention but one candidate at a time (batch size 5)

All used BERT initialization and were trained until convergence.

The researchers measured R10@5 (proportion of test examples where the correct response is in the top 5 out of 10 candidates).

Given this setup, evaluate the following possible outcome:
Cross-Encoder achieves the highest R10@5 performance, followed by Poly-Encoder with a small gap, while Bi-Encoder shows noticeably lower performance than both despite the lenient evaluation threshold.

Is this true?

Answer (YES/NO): NO